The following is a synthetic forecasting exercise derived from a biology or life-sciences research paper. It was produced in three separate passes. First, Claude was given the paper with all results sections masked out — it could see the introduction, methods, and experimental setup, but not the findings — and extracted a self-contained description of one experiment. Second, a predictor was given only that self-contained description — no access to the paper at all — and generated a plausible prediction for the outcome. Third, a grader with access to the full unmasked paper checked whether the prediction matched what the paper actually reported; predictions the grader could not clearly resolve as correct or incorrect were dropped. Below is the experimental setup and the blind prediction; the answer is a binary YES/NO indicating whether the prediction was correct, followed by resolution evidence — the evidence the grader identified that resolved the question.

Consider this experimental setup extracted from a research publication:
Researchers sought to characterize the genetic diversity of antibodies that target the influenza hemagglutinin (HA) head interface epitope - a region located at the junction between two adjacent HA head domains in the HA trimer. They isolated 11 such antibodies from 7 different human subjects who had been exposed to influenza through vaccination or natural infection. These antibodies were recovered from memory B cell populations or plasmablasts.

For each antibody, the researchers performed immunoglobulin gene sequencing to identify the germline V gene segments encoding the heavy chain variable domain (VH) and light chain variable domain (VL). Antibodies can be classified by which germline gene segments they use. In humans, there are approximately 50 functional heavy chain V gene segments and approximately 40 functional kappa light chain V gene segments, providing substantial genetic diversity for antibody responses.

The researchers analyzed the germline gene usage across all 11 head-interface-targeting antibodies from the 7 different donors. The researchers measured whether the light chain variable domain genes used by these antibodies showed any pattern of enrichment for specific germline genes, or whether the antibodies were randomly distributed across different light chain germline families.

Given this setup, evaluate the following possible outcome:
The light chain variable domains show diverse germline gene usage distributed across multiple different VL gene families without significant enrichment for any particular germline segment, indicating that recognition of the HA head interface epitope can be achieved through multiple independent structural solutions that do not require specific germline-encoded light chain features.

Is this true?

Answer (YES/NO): NO